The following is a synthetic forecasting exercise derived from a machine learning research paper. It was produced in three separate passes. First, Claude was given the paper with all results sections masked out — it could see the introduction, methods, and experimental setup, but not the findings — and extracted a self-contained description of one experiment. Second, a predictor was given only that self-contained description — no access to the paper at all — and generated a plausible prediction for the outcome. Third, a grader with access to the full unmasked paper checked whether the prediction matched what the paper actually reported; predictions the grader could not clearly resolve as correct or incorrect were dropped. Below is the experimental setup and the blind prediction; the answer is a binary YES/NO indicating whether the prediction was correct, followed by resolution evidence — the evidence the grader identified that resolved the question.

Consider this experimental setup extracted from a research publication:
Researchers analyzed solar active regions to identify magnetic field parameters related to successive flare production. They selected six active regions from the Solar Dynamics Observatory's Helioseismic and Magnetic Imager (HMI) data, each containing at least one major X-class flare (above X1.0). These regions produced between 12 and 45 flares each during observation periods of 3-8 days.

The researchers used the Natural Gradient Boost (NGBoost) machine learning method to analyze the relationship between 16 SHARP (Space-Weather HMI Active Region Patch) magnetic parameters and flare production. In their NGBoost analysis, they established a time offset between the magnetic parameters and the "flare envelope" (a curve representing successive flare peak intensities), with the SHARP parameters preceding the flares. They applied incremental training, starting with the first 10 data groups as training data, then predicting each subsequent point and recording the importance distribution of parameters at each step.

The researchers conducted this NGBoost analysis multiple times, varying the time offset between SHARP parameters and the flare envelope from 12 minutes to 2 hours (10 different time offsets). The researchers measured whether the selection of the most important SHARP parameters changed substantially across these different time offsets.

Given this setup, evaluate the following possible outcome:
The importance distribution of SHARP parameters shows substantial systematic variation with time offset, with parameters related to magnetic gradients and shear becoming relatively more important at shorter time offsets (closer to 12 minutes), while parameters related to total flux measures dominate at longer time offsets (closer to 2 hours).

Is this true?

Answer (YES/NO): NO